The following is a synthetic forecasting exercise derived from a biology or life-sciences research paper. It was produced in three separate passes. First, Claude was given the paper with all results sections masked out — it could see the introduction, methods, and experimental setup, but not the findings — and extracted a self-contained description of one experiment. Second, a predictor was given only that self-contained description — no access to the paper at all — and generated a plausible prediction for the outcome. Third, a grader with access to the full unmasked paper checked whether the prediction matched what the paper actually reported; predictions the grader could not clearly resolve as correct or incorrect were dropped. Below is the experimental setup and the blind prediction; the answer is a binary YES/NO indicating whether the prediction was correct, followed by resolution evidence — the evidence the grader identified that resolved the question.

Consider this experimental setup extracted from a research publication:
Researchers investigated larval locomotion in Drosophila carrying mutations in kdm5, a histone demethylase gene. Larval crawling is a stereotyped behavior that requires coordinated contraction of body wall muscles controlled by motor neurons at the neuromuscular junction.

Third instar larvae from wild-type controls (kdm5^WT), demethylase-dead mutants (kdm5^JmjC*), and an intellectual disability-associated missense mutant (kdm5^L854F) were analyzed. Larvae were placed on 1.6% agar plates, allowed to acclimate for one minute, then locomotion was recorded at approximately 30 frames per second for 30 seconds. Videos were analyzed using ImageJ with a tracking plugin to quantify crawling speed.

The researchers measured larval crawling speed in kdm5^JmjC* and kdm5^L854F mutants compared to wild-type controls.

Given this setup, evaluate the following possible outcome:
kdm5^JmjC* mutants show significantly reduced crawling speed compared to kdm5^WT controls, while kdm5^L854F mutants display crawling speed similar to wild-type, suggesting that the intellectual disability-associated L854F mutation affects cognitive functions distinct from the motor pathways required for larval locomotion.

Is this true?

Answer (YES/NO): NO